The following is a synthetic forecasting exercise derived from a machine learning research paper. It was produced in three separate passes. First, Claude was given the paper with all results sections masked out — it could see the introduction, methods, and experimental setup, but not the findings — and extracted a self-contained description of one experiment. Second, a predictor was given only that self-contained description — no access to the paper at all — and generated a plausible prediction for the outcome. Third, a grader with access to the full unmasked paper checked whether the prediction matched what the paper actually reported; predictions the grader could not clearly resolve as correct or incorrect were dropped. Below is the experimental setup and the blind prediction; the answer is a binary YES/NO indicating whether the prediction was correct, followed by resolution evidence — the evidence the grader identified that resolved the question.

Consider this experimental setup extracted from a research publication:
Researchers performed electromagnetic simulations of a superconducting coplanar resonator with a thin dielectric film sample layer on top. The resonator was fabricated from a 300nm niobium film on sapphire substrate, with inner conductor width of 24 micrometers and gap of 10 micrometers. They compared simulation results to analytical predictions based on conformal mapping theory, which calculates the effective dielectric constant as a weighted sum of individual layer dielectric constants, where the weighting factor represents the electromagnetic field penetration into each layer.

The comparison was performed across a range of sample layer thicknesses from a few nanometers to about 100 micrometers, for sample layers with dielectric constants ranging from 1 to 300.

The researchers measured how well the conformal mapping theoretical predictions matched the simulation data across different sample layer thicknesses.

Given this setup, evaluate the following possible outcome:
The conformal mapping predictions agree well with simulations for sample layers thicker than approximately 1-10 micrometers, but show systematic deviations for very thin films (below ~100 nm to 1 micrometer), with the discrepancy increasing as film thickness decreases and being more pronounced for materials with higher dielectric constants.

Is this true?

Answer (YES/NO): NO